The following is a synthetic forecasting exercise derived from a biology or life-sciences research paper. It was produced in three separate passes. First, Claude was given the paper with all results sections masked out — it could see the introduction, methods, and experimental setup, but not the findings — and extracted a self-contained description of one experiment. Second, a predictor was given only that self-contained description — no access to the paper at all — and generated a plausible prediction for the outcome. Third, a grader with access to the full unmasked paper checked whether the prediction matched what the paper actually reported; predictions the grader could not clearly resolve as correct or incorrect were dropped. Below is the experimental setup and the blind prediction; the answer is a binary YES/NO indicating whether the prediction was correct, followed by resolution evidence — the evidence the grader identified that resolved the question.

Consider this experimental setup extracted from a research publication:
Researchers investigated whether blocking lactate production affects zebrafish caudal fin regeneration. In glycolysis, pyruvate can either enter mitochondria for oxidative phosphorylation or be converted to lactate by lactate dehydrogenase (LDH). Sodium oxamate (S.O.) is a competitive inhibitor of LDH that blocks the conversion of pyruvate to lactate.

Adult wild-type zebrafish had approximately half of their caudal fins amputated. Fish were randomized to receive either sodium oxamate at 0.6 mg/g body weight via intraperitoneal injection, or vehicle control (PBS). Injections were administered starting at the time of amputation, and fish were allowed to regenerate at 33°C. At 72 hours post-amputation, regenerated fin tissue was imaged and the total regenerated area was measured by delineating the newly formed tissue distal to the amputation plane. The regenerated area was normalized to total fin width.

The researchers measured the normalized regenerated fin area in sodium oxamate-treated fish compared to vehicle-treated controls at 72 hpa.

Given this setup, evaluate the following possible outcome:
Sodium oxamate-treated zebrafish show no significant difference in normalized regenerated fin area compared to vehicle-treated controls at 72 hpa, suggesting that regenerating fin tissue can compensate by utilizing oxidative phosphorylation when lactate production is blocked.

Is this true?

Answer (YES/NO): NO